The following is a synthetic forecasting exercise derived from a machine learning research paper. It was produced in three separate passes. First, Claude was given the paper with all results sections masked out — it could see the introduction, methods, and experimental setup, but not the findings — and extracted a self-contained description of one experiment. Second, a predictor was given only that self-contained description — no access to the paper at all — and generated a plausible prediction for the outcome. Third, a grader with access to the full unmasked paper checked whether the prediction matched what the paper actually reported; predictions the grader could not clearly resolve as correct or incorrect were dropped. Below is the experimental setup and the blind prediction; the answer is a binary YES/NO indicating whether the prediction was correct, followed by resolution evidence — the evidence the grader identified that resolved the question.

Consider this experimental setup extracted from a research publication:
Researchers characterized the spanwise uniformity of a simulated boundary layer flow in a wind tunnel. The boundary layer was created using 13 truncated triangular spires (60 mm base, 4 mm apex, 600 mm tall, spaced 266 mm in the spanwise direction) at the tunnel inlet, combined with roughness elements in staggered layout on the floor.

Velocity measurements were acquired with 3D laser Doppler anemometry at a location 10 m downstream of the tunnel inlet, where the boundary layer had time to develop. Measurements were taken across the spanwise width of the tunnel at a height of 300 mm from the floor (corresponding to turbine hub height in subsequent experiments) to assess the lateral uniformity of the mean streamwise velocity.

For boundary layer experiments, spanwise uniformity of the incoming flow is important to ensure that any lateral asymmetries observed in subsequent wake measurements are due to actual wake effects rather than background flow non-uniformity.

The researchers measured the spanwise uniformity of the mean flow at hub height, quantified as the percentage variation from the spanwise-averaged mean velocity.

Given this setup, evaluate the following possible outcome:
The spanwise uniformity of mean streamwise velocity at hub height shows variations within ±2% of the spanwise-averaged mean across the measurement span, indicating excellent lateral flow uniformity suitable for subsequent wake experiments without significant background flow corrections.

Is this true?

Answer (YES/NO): YES